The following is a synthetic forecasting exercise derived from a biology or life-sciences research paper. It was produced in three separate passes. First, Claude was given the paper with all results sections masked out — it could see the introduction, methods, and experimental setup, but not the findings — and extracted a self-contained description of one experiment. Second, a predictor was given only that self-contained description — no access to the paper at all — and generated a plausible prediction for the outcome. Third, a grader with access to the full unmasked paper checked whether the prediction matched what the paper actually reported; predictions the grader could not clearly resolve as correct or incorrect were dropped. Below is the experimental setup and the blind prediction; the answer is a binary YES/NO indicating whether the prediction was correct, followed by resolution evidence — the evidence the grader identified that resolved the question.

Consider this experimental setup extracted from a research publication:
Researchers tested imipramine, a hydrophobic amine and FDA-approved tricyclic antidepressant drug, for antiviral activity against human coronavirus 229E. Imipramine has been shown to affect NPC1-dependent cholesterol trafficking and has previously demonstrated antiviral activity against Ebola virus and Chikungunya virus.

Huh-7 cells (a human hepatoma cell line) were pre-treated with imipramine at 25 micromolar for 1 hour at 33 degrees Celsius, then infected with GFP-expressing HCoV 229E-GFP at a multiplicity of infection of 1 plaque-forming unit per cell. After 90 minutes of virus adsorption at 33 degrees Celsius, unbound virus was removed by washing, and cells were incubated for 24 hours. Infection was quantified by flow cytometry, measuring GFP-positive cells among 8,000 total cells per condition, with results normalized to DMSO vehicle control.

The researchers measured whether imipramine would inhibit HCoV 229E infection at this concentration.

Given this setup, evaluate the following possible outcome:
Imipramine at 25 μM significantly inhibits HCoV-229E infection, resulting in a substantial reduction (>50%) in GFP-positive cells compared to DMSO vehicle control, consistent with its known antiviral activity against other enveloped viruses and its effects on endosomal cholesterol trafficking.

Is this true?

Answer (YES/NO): YES